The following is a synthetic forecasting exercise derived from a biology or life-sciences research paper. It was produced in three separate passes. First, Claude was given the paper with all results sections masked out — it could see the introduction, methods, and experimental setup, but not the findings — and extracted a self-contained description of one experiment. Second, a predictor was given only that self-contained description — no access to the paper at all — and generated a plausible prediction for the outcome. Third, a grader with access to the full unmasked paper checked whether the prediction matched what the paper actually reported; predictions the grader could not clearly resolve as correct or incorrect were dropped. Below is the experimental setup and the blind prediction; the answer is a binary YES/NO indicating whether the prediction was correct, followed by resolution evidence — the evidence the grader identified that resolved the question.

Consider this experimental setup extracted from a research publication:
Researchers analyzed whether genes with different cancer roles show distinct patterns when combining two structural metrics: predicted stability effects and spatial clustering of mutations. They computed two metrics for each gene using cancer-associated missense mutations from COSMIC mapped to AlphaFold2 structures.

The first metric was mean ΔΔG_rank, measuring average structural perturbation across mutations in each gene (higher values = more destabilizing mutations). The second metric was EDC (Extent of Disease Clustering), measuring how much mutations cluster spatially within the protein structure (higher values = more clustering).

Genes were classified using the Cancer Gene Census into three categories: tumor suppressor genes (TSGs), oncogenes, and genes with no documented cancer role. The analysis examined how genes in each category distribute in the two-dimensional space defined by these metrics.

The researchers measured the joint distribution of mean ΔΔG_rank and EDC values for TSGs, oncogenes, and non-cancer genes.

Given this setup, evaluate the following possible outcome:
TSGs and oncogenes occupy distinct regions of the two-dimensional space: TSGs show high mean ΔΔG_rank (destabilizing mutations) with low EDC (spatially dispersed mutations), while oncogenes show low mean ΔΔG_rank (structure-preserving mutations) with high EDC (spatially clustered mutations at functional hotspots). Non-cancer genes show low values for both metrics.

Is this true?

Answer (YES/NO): NO